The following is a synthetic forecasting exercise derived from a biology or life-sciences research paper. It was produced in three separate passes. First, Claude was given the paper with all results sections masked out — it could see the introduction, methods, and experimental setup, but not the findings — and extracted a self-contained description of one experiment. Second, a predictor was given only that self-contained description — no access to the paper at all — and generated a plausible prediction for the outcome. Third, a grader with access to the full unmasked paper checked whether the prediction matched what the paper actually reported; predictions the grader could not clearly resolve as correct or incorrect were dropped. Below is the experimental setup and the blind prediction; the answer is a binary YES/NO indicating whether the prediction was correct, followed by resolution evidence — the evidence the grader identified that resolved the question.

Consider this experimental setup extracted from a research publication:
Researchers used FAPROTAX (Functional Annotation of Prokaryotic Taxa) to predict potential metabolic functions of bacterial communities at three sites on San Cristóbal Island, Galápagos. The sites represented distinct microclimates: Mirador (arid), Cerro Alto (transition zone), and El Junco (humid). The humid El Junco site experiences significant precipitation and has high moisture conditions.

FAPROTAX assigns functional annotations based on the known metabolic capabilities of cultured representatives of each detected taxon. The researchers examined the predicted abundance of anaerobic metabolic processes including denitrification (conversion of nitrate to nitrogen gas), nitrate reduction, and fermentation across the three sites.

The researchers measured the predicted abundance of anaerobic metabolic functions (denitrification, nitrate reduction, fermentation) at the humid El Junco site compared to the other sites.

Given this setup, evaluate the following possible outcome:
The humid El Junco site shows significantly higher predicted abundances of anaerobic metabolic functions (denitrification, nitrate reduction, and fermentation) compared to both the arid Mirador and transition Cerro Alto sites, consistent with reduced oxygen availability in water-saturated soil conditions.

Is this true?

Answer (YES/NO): NO